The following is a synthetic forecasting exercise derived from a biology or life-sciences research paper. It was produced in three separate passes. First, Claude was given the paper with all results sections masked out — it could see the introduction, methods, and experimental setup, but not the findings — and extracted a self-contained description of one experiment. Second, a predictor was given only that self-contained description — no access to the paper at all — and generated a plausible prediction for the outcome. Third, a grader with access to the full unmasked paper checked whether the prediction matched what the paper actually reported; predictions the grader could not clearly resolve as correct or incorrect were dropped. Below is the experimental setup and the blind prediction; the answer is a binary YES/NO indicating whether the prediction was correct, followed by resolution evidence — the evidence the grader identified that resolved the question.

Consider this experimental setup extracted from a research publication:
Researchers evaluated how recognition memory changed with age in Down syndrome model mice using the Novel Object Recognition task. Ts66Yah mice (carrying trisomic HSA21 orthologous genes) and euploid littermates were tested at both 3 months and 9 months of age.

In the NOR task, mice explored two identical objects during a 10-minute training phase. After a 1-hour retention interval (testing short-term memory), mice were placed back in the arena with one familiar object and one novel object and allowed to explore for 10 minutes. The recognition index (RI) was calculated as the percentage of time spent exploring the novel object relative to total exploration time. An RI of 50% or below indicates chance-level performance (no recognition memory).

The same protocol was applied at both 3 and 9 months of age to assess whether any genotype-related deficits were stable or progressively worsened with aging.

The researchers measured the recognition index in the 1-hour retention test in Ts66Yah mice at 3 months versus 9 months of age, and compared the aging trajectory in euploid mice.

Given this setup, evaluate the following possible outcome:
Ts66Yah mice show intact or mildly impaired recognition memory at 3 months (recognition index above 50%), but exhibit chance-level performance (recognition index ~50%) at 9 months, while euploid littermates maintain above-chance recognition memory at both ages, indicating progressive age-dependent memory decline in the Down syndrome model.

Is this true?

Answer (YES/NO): NO